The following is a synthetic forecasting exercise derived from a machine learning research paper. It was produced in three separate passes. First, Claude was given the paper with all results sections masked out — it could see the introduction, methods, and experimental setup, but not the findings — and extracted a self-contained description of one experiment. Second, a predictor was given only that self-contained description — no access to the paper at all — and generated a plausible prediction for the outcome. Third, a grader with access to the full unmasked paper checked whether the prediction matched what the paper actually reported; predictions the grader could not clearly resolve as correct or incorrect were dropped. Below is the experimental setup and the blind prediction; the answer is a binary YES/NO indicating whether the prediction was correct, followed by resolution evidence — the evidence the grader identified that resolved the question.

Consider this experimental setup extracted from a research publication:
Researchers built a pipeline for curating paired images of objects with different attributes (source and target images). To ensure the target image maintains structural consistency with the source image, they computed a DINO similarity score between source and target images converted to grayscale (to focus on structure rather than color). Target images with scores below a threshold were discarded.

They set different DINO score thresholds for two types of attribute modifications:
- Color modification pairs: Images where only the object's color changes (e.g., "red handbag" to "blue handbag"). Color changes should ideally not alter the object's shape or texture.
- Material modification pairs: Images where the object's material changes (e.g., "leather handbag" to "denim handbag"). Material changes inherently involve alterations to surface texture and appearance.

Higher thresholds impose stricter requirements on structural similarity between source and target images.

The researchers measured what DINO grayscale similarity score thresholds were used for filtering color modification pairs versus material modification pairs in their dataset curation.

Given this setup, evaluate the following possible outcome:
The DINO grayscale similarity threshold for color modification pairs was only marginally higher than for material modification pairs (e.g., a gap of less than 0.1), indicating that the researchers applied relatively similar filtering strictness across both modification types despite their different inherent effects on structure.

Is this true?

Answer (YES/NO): YES